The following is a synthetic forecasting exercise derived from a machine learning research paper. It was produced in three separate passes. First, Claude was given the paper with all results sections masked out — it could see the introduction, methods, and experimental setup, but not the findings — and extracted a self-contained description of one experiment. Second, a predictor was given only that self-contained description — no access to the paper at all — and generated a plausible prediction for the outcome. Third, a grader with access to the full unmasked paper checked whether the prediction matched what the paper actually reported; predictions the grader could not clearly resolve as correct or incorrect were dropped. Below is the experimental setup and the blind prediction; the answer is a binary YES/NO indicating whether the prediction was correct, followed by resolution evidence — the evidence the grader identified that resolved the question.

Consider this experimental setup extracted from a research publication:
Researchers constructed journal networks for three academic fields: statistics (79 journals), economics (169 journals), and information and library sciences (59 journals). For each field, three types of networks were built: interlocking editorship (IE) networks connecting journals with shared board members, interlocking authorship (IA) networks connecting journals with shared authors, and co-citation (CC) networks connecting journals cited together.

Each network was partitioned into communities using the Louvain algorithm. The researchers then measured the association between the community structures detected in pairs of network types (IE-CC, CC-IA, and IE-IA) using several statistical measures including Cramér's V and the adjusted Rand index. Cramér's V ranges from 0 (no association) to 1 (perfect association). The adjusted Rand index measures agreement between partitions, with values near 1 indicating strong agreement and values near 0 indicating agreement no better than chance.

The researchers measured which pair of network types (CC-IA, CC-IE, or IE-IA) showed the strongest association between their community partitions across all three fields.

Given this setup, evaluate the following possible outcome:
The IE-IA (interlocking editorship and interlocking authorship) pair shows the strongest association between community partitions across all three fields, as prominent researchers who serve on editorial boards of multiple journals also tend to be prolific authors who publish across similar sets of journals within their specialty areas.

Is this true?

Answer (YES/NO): NO